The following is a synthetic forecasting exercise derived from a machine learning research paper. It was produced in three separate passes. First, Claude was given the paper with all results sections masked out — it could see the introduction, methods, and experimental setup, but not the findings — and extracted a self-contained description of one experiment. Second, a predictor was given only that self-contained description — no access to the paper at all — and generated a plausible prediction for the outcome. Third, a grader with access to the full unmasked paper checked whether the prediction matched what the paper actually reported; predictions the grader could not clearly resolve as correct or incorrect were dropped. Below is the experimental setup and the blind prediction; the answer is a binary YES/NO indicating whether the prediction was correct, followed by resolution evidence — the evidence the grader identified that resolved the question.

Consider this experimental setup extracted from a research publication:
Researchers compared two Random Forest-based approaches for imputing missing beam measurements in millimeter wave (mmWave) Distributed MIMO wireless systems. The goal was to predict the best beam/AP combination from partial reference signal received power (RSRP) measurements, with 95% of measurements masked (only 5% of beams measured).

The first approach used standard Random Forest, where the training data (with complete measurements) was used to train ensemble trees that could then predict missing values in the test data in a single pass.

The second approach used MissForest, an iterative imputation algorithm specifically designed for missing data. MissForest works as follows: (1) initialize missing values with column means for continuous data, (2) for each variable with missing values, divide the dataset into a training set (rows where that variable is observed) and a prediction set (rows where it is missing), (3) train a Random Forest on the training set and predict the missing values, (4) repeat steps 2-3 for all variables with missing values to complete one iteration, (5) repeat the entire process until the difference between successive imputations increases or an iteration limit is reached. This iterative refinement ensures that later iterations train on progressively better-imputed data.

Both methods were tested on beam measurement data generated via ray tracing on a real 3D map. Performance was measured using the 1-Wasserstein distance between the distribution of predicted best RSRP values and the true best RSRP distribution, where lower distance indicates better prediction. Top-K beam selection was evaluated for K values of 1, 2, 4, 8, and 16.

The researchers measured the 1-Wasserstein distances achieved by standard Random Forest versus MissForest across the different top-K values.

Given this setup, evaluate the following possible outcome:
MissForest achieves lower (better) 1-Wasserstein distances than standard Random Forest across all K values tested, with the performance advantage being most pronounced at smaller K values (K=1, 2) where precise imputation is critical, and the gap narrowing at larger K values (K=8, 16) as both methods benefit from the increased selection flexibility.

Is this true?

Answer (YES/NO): NO